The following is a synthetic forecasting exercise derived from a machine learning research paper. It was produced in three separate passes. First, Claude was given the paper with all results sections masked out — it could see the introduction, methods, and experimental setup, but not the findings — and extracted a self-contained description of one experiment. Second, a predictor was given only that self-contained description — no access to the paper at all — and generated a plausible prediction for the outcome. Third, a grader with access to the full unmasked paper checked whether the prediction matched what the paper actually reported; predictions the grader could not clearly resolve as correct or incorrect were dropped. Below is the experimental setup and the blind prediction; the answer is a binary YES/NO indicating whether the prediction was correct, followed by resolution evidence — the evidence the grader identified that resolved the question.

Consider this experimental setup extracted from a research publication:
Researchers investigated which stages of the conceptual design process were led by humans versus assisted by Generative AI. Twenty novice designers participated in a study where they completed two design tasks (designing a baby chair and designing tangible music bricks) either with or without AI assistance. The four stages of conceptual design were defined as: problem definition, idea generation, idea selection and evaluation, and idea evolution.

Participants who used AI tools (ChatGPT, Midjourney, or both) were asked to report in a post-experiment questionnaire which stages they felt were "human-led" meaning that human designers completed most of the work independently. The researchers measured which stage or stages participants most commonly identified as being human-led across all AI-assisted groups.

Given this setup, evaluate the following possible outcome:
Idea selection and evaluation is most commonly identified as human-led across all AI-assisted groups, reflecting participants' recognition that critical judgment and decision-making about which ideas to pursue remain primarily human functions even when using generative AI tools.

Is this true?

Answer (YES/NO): YES